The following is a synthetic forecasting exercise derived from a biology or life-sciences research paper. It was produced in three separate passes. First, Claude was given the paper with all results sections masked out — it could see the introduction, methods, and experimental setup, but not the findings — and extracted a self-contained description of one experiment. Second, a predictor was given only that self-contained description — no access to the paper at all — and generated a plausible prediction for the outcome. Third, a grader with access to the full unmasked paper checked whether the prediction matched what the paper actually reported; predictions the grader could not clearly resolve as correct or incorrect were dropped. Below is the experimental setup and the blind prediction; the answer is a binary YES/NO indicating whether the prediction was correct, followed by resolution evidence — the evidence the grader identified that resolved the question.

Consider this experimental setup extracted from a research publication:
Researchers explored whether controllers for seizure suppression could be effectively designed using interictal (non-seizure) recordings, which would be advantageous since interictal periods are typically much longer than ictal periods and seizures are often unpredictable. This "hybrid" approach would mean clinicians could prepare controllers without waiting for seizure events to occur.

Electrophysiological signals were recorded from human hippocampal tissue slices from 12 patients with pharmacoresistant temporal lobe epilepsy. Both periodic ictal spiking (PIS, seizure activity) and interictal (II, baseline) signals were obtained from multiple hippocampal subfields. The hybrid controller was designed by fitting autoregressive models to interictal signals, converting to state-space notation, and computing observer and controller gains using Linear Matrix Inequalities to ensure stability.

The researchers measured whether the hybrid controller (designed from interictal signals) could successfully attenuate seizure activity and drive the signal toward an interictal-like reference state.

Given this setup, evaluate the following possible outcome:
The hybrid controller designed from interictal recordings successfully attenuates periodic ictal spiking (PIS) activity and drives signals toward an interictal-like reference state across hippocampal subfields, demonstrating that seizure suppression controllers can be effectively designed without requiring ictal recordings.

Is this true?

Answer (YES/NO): YES